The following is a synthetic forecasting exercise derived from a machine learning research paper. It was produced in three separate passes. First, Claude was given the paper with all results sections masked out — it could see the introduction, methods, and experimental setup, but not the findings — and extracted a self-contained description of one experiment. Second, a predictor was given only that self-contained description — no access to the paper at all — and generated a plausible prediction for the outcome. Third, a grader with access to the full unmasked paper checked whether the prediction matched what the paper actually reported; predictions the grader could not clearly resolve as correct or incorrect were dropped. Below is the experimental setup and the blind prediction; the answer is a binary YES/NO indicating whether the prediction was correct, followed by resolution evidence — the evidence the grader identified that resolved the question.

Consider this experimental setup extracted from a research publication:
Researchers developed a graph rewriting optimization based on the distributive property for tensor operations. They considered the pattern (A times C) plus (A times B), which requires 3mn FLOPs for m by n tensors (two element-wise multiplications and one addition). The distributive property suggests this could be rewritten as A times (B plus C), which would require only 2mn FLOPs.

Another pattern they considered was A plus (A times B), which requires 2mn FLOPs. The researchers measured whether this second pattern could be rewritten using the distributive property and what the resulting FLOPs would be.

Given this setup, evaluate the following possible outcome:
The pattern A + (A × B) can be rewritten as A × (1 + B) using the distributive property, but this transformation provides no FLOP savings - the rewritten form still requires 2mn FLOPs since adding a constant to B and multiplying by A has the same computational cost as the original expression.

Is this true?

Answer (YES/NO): NO